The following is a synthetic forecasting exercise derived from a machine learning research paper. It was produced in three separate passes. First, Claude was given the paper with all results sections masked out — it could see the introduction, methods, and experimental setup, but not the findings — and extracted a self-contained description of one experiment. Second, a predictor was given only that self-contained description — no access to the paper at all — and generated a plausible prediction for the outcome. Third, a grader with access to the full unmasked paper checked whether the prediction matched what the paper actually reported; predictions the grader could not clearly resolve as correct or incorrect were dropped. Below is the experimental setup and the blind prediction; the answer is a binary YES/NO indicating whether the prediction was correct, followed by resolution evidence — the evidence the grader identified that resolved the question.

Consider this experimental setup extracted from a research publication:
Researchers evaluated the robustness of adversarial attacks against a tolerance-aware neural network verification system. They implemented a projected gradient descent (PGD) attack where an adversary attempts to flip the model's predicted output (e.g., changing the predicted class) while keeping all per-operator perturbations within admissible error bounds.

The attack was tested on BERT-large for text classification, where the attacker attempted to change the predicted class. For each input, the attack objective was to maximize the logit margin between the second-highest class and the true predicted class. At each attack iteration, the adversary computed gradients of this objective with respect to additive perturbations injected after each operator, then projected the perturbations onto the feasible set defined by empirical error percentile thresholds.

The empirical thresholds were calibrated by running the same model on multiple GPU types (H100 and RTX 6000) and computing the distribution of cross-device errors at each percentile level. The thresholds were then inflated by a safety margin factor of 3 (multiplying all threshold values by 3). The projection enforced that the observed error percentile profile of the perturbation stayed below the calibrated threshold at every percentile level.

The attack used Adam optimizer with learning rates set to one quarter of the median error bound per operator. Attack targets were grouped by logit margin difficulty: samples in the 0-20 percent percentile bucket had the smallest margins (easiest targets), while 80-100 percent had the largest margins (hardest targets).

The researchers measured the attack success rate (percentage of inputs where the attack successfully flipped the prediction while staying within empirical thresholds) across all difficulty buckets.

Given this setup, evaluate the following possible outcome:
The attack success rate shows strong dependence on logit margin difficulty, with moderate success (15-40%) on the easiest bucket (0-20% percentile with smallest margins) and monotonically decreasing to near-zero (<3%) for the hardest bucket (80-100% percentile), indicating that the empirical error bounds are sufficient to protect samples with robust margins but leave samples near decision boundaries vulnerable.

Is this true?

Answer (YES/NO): NO